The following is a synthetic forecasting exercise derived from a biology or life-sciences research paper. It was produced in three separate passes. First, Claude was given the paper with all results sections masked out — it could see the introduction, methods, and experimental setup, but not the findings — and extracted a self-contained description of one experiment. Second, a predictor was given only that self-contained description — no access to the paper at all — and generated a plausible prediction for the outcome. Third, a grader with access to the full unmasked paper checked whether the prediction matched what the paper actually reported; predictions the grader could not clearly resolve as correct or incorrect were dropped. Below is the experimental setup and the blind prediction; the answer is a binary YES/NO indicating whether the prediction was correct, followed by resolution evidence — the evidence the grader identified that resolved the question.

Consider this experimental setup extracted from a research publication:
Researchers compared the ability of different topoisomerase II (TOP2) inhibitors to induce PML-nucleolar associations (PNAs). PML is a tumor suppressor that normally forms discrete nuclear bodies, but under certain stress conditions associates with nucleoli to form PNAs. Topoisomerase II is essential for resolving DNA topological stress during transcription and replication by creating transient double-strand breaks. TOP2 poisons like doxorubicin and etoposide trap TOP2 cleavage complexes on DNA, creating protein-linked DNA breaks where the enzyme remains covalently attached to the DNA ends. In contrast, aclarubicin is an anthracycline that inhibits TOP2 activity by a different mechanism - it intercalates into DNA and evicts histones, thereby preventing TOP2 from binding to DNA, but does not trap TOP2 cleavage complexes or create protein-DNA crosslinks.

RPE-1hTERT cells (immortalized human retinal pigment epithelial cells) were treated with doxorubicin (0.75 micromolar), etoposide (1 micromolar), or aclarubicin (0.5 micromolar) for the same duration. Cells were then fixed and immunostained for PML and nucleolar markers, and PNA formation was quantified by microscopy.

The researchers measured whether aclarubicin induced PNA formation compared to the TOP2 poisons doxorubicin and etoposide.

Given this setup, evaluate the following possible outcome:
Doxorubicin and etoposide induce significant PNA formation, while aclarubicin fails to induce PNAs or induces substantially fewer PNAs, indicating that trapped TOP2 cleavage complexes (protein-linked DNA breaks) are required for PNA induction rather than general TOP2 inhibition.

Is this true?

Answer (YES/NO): NO